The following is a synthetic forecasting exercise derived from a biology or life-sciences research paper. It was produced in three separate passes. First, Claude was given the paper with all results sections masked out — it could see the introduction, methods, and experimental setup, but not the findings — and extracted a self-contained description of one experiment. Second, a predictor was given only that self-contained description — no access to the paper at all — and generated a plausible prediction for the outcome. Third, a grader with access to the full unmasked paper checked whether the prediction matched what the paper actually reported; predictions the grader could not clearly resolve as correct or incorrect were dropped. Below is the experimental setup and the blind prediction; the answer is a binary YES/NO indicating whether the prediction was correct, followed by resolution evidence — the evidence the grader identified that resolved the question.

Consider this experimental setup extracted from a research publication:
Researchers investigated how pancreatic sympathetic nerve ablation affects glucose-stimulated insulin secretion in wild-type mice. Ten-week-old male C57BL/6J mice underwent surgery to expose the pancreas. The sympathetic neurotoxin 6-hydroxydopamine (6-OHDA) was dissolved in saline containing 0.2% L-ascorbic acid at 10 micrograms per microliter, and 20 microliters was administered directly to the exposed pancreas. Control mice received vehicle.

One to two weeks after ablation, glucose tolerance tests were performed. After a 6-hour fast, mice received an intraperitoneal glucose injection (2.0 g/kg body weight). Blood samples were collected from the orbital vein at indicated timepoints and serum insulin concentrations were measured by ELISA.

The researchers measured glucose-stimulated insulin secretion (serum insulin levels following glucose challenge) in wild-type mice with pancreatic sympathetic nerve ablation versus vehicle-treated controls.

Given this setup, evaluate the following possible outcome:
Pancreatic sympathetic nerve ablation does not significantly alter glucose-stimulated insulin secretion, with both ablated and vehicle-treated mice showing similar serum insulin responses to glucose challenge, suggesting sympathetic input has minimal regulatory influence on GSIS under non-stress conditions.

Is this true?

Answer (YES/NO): NO